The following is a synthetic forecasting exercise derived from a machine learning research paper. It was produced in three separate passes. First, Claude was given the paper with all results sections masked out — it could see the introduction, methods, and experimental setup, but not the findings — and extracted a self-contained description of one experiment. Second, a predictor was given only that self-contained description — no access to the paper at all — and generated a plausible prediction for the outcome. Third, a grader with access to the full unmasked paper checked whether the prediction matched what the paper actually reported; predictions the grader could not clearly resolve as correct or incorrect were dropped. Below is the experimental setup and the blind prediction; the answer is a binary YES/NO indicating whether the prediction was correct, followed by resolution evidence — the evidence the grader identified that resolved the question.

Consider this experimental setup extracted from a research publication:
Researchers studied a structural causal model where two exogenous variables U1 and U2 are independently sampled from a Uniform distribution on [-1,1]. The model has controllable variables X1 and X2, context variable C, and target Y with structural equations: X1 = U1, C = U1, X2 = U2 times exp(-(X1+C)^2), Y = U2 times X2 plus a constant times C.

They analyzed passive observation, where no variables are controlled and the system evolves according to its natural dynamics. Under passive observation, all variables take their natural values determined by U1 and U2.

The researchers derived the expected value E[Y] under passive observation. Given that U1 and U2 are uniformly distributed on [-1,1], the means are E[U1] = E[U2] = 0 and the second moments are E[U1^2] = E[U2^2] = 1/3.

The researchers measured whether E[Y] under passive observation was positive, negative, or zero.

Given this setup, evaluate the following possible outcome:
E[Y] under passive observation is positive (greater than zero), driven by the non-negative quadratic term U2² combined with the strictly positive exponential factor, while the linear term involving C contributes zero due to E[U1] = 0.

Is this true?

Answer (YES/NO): YES